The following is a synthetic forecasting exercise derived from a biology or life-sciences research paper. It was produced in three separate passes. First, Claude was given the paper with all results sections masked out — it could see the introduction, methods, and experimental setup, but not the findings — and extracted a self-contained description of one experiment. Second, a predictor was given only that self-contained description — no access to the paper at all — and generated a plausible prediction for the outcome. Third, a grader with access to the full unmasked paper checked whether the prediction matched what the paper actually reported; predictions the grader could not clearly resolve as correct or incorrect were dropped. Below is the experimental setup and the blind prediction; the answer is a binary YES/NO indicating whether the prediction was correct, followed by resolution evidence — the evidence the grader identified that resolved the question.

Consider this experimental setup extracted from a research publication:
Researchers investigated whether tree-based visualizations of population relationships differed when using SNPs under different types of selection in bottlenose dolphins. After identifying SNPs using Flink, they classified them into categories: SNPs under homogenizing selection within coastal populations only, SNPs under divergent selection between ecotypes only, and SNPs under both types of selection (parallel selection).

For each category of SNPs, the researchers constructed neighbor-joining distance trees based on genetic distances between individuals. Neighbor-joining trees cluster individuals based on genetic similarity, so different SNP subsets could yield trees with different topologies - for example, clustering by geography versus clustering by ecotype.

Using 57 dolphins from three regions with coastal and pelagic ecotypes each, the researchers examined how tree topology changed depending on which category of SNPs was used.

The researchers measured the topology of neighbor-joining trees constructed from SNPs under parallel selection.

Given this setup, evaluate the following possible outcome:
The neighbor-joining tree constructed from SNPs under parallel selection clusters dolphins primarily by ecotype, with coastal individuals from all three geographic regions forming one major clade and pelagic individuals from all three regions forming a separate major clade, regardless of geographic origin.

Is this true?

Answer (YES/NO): YES